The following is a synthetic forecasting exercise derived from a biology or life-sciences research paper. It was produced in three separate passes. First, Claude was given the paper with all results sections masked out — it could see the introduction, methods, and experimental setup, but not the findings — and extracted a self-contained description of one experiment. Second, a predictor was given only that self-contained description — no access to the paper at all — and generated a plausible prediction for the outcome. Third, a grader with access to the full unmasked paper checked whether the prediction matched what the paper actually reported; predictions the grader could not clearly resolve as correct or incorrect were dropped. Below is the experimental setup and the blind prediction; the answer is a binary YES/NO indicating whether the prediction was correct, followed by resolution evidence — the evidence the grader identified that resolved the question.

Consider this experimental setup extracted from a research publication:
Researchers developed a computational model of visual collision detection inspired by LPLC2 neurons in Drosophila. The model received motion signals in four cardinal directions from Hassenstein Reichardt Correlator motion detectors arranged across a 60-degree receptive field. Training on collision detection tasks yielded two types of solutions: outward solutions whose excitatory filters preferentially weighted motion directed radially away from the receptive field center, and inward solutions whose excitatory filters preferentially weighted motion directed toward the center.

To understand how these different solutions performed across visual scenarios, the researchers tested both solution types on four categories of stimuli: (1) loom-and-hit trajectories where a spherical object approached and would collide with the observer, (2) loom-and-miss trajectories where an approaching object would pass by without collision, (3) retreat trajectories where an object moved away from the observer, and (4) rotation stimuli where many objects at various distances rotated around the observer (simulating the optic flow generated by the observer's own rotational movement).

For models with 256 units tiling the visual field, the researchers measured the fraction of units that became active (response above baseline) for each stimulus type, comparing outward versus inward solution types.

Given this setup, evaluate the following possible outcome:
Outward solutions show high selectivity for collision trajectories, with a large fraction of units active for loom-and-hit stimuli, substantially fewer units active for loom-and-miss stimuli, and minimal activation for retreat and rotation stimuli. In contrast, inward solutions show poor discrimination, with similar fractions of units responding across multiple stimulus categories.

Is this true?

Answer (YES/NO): NO